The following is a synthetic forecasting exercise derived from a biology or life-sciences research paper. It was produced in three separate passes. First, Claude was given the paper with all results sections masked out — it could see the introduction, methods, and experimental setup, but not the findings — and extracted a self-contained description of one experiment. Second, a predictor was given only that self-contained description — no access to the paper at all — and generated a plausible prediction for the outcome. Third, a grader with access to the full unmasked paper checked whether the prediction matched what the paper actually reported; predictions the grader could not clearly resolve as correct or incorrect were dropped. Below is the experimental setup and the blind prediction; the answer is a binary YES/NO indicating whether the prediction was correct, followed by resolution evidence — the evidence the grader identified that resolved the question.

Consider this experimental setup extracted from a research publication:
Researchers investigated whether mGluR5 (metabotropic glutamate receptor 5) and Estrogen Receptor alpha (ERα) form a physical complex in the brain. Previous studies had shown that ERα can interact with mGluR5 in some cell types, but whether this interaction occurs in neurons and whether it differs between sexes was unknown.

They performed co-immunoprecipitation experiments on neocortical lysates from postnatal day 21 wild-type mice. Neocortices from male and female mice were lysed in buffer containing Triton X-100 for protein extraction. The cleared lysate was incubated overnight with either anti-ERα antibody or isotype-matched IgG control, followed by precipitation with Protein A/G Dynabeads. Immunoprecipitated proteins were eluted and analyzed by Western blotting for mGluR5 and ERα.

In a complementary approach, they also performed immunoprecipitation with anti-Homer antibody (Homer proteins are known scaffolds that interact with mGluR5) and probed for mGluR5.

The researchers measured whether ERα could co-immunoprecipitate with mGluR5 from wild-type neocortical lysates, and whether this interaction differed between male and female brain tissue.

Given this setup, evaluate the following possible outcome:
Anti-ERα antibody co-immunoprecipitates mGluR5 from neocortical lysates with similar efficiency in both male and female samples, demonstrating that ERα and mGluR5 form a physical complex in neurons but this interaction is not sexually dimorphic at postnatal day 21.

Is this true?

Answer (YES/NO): NO